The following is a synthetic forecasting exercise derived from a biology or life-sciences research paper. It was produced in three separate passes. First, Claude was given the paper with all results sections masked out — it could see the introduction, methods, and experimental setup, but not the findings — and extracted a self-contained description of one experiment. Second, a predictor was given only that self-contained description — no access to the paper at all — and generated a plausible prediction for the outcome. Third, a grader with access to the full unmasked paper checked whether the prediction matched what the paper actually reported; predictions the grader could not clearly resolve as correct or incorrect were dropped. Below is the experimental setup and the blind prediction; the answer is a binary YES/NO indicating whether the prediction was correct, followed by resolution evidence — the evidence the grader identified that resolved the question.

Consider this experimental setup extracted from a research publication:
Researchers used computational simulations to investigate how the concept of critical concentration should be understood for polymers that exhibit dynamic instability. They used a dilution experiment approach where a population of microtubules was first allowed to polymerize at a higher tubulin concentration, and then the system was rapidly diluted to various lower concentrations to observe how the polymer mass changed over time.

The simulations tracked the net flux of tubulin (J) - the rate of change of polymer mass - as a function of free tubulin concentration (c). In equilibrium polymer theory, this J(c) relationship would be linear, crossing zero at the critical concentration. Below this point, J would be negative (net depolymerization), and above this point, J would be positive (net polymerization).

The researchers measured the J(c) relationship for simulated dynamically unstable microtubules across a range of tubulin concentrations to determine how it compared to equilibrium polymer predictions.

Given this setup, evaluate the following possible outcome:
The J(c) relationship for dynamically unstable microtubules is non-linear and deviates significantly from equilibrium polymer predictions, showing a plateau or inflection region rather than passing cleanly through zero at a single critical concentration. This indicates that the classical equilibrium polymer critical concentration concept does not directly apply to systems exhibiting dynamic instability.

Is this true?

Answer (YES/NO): NO